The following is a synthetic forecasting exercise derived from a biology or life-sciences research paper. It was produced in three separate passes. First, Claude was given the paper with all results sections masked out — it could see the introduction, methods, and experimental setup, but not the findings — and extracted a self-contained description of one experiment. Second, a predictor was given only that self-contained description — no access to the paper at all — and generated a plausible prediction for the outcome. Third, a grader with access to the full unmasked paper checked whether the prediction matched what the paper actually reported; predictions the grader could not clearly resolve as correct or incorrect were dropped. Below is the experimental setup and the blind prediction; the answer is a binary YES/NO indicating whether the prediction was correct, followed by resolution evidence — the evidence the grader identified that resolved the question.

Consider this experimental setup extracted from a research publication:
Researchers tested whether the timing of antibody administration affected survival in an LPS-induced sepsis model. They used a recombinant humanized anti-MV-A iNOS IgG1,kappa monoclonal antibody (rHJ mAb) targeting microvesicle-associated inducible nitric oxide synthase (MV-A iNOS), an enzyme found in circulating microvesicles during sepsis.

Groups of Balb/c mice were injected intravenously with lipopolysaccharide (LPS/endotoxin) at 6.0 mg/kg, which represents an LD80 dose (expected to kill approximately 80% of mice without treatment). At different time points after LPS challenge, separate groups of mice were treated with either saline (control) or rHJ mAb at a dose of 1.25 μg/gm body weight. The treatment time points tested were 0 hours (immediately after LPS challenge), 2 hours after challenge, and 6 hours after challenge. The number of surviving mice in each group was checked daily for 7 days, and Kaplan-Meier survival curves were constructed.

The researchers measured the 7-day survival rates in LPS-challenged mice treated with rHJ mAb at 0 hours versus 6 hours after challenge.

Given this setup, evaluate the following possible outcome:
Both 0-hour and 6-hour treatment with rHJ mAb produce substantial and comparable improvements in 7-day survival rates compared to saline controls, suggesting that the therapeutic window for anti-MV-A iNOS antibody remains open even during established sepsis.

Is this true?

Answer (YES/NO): NO